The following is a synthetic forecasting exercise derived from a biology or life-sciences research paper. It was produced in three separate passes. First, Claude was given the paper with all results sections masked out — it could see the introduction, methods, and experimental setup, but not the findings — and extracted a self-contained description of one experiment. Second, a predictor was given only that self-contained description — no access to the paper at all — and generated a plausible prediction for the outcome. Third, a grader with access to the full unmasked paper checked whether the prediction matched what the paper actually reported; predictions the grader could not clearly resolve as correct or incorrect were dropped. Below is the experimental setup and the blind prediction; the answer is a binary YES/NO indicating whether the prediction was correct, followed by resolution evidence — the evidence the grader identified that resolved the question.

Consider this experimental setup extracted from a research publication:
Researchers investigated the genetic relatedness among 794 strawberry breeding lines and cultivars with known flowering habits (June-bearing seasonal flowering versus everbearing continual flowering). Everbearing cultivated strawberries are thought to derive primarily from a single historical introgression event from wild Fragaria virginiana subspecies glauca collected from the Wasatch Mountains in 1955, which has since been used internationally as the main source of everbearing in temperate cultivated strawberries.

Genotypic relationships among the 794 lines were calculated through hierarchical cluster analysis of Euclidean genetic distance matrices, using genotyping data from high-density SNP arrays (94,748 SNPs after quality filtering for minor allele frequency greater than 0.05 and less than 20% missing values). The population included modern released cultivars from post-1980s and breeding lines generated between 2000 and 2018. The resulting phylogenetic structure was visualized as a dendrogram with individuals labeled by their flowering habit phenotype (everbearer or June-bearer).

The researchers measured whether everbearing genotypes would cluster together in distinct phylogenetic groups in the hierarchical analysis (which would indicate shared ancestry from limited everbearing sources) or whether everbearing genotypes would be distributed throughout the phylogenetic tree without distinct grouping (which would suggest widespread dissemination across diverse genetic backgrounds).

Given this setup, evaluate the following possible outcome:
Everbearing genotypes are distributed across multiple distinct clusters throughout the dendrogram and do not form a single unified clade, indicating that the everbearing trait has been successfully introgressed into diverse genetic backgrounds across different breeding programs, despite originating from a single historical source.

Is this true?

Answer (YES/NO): NO